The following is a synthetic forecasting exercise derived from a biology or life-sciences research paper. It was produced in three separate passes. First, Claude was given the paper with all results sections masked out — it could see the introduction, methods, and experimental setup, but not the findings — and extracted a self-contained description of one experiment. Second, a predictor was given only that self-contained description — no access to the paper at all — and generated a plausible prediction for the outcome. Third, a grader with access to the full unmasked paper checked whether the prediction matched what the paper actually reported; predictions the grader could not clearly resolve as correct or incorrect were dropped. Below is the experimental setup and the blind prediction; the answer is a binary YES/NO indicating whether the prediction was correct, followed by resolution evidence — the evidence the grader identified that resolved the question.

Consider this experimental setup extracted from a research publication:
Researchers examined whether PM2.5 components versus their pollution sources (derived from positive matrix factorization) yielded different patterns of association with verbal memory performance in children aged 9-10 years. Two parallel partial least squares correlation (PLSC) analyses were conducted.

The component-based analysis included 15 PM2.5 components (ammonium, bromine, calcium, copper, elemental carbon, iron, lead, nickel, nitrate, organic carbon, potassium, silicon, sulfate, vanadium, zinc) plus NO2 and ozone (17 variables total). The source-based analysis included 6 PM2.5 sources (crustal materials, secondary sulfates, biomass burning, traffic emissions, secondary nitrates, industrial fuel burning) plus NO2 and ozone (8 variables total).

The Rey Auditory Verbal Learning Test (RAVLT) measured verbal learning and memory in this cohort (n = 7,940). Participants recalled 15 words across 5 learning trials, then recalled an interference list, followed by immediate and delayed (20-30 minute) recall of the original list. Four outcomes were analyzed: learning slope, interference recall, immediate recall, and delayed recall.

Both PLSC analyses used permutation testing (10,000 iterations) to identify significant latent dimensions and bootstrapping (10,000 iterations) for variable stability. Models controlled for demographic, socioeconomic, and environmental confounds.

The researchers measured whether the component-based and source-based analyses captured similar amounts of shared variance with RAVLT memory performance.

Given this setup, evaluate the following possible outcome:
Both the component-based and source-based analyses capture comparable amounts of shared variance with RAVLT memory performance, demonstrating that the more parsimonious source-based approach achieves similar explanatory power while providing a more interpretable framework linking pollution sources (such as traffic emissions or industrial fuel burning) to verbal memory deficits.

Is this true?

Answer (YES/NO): NO